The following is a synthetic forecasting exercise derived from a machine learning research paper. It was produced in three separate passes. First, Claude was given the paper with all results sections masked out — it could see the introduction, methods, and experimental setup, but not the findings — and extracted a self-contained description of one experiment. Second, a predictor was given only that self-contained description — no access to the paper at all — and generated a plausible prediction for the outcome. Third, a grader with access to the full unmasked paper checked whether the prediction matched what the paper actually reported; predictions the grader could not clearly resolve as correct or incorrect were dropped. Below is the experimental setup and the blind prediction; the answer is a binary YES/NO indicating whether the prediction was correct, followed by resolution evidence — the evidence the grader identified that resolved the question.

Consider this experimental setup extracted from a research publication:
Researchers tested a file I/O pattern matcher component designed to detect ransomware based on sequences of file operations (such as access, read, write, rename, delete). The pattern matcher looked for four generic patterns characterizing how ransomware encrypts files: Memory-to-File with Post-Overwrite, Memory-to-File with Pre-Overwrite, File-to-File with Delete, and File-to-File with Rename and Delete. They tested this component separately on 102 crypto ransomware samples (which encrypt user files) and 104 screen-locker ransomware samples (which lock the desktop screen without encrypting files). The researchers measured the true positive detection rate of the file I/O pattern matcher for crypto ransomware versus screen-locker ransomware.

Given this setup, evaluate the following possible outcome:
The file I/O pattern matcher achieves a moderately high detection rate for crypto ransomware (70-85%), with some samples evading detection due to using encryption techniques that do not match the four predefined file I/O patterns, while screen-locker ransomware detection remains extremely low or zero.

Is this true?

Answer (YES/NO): NO